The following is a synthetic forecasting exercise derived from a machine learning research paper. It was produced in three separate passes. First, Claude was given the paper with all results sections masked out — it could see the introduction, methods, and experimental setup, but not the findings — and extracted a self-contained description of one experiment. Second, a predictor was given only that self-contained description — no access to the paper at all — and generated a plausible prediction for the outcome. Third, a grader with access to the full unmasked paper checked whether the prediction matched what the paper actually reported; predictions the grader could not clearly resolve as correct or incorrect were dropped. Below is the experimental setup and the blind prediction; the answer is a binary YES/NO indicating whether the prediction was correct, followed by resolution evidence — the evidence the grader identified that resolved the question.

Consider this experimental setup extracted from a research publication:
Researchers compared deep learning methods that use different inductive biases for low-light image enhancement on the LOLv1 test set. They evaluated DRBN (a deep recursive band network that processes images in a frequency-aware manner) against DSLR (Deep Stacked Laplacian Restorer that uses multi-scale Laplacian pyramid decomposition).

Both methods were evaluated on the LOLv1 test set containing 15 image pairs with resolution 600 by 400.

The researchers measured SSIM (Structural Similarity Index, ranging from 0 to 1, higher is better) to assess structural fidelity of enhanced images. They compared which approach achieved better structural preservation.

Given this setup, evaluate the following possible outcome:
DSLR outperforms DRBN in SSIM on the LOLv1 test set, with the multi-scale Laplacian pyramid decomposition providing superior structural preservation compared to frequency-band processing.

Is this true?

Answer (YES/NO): NO